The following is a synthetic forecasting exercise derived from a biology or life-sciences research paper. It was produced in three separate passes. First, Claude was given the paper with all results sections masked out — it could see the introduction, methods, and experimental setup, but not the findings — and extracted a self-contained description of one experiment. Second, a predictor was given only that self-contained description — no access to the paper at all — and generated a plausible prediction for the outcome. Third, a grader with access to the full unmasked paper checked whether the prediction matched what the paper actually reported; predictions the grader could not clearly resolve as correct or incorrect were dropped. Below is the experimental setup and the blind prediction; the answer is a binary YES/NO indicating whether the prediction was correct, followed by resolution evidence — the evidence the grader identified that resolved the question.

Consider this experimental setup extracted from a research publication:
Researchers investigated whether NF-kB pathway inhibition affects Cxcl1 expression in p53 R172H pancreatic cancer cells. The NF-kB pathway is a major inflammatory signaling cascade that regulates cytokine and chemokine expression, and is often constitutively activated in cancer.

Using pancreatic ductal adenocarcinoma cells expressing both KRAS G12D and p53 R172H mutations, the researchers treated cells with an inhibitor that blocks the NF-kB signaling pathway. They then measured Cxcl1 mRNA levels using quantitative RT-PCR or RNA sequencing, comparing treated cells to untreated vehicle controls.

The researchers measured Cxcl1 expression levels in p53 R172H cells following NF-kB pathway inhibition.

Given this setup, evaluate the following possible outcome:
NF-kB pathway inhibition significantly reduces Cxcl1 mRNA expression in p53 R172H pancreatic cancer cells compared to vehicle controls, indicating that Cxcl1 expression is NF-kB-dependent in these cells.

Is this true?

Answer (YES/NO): YES